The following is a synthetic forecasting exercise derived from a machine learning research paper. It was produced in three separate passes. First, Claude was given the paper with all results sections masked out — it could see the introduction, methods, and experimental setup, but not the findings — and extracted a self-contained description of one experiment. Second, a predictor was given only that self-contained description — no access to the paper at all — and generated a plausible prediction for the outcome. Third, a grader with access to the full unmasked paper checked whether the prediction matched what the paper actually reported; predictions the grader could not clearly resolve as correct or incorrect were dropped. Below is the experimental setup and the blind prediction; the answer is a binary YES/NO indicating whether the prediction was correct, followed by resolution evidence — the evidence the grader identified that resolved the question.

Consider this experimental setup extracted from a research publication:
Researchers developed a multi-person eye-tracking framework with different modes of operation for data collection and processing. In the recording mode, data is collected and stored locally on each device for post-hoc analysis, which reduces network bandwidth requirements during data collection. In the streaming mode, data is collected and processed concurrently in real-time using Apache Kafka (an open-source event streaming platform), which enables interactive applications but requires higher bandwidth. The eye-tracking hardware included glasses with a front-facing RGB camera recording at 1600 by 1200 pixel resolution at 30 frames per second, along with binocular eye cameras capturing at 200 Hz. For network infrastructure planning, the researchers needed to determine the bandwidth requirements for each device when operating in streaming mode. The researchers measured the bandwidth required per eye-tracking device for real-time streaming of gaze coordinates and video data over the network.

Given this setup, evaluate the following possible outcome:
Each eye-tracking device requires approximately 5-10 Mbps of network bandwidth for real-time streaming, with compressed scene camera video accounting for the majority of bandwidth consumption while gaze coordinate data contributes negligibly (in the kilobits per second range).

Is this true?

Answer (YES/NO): NO